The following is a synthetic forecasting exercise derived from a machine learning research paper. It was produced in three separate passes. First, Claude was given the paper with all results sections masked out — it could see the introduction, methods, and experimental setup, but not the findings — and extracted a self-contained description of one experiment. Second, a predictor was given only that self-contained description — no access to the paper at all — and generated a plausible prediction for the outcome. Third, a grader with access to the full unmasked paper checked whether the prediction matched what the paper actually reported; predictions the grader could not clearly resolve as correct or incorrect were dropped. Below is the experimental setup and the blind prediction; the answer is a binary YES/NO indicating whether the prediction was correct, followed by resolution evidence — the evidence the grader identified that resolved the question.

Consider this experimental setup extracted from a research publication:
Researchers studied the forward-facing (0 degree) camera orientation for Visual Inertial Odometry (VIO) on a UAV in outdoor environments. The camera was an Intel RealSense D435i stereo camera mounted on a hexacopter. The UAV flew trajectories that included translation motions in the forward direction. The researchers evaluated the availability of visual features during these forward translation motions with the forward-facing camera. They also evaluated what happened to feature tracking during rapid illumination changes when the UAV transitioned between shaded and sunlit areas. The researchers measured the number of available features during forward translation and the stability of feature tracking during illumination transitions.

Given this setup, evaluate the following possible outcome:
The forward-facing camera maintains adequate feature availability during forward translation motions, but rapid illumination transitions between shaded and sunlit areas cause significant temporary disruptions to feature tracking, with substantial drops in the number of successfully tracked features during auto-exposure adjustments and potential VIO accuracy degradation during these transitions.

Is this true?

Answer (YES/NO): YES